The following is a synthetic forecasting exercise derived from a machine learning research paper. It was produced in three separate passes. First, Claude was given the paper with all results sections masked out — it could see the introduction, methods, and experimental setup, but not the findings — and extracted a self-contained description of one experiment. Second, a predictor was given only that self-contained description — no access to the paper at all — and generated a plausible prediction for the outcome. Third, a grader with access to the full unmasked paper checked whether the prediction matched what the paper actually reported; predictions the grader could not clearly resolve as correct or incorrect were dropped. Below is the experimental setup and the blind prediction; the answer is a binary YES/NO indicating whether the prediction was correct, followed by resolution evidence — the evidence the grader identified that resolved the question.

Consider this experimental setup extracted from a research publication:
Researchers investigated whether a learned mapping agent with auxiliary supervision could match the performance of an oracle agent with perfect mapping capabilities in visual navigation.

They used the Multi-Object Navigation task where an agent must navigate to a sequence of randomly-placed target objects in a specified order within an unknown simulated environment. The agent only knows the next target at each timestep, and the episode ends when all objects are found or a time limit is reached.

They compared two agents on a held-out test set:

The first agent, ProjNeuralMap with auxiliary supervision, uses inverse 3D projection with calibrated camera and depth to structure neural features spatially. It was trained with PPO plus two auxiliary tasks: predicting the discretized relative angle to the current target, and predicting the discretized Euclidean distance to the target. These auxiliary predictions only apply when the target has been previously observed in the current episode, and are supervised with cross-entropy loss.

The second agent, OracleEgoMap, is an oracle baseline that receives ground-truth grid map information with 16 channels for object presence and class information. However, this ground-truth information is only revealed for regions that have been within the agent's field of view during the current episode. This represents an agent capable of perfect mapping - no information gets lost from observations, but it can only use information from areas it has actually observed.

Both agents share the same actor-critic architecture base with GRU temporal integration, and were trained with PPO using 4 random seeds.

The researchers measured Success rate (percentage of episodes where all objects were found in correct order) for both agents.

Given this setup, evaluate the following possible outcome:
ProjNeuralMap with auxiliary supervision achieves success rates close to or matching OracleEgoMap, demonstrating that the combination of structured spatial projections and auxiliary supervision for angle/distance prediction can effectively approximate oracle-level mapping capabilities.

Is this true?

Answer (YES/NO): YES